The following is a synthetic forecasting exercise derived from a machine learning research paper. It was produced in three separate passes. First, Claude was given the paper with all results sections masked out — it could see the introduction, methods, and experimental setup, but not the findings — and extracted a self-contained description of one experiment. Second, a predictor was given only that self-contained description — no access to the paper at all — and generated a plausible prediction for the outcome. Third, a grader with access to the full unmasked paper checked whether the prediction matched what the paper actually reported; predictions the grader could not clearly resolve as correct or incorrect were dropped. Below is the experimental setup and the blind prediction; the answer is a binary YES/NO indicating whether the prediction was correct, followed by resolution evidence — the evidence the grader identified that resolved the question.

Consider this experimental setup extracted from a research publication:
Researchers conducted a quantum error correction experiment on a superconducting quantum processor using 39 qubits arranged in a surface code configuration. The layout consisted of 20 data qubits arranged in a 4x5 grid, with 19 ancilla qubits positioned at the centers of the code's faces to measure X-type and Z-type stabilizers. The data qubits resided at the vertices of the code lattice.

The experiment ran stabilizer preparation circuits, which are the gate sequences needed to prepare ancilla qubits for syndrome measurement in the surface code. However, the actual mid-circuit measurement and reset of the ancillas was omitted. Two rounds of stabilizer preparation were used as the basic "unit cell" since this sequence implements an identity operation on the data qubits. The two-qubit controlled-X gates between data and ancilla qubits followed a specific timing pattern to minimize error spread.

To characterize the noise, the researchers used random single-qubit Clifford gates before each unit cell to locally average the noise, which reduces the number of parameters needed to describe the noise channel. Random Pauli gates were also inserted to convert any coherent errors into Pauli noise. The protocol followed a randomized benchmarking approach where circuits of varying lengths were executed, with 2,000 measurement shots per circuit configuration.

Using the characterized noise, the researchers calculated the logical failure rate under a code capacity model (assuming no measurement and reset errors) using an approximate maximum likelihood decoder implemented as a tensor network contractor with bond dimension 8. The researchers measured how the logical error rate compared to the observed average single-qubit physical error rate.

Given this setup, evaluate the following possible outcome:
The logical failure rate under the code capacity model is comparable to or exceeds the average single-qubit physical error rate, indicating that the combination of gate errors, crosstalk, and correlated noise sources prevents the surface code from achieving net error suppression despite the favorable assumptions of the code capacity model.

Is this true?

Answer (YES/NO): YES